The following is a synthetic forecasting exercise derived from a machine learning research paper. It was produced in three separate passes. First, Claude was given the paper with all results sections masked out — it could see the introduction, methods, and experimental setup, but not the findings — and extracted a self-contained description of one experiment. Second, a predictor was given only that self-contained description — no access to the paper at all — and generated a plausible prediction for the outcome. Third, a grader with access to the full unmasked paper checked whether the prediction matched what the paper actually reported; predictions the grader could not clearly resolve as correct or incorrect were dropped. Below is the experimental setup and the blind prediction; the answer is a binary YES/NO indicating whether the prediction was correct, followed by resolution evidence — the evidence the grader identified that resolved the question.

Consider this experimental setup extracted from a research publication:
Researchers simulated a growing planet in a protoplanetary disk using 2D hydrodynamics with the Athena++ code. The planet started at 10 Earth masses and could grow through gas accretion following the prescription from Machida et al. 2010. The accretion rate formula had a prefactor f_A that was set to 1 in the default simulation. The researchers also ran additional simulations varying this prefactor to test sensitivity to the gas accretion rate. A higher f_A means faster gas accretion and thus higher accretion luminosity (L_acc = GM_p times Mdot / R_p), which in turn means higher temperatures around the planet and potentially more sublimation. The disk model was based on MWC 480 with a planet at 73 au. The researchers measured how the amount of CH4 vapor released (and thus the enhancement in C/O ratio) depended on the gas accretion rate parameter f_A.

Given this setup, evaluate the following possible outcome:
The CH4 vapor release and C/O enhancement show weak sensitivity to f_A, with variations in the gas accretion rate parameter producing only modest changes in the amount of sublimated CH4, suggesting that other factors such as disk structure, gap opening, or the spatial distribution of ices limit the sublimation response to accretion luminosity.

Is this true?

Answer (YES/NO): NO